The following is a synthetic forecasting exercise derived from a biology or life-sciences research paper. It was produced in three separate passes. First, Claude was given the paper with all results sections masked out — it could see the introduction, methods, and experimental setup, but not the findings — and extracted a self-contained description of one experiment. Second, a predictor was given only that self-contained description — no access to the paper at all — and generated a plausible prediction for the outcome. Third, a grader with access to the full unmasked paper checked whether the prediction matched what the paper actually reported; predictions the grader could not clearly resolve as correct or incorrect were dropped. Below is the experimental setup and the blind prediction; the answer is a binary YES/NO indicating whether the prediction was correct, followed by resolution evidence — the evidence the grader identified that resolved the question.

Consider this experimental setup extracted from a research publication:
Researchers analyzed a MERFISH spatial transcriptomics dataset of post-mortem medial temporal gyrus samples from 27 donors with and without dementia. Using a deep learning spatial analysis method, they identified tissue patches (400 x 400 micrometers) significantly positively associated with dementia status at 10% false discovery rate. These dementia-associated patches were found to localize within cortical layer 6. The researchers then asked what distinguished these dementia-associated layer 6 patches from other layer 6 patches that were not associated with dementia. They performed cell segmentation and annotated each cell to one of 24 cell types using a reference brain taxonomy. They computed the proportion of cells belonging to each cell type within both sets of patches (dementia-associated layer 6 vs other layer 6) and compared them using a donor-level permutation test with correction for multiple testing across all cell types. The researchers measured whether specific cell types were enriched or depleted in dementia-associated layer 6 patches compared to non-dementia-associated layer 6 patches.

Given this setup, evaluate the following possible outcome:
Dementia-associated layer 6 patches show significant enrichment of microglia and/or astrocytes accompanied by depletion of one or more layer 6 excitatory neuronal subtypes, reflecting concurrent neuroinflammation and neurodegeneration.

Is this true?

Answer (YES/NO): NO